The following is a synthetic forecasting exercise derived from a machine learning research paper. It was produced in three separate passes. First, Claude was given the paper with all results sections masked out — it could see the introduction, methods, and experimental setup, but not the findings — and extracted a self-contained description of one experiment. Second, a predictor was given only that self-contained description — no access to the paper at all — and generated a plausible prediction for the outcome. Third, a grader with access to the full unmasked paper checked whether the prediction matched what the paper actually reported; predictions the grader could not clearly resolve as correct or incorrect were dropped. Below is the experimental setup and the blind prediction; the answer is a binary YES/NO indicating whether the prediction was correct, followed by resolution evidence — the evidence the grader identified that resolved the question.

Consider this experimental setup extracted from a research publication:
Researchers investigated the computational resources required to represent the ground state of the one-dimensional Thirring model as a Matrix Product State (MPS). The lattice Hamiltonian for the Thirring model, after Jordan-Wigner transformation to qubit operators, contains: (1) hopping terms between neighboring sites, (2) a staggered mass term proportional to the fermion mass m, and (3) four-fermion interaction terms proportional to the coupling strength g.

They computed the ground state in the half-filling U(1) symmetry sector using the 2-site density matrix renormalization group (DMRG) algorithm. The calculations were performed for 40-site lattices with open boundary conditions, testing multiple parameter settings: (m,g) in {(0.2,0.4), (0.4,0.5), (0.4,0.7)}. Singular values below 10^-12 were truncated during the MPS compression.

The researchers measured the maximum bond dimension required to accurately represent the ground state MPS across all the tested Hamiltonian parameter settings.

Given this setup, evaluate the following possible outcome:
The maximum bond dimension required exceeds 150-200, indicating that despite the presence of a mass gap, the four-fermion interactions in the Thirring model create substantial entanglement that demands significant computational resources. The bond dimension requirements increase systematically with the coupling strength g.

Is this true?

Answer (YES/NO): NO